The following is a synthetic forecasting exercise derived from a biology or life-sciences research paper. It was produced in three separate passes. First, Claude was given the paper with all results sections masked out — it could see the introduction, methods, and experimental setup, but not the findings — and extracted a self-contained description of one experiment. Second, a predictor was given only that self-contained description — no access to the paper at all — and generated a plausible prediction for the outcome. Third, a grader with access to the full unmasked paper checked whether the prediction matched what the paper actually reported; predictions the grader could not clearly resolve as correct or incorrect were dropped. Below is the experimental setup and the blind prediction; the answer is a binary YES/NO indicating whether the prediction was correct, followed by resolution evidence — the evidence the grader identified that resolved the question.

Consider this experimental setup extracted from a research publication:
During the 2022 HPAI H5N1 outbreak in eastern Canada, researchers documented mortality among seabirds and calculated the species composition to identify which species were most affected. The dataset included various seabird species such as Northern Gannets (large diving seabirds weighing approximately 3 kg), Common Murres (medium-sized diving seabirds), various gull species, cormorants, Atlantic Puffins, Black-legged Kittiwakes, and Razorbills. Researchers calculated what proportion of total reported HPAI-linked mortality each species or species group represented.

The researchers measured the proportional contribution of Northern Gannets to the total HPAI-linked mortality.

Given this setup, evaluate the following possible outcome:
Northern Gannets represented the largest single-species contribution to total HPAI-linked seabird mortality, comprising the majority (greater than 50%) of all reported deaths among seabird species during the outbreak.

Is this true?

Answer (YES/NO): YES